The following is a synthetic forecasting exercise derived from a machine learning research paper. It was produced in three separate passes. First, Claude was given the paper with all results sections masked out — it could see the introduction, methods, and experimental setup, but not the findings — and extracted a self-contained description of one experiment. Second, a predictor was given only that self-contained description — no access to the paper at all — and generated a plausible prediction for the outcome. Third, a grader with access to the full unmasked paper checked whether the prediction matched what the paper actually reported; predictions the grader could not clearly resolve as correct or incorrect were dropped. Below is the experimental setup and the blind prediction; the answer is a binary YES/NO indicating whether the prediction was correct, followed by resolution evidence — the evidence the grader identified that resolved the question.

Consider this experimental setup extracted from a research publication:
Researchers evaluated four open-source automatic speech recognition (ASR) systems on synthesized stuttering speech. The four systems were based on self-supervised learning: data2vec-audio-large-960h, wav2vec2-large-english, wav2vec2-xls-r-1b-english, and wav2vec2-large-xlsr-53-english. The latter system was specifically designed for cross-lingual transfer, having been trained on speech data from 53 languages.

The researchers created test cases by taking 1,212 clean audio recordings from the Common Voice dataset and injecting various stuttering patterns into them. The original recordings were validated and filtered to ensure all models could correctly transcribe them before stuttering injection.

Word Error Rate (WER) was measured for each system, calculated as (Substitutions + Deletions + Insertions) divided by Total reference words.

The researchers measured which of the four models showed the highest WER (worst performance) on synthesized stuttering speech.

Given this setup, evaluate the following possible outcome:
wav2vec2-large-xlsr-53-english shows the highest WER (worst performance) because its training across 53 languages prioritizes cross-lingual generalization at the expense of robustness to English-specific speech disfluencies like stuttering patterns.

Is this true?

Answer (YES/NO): YES